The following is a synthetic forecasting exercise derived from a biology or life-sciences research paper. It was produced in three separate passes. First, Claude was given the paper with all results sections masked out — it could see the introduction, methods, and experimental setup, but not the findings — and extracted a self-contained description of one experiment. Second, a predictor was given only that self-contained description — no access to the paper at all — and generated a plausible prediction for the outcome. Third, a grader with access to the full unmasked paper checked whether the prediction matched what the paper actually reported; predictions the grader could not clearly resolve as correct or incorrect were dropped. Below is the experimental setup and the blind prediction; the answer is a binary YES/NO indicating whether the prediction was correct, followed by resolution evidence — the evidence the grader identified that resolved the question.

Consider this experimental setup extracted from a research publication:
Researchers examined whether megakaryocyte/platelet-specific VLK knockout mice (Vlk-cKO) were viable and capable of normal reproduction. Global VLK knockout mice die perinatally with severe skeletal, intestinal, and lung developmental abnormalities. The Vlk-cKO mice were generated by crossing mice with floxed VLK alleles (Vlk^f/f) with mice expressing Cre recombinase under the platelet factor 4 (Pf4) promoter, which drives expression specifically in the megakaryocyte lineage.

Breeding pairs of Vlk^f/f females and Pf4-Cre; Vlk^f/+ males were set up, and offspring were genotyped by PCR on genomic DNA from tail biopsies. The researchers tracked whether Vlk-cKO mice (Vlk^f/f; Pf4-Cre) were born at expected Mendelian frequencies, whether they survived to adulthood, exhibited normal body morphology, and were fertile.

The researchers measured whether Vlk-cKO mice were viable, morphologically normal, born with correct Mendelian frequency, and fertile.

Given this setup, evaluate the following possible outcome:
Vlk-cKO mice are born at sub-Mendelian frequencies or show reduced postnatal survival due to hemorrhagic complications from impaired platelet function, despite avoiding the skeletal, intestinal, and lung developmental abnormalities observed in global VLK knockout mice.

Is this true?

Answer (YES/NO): NO